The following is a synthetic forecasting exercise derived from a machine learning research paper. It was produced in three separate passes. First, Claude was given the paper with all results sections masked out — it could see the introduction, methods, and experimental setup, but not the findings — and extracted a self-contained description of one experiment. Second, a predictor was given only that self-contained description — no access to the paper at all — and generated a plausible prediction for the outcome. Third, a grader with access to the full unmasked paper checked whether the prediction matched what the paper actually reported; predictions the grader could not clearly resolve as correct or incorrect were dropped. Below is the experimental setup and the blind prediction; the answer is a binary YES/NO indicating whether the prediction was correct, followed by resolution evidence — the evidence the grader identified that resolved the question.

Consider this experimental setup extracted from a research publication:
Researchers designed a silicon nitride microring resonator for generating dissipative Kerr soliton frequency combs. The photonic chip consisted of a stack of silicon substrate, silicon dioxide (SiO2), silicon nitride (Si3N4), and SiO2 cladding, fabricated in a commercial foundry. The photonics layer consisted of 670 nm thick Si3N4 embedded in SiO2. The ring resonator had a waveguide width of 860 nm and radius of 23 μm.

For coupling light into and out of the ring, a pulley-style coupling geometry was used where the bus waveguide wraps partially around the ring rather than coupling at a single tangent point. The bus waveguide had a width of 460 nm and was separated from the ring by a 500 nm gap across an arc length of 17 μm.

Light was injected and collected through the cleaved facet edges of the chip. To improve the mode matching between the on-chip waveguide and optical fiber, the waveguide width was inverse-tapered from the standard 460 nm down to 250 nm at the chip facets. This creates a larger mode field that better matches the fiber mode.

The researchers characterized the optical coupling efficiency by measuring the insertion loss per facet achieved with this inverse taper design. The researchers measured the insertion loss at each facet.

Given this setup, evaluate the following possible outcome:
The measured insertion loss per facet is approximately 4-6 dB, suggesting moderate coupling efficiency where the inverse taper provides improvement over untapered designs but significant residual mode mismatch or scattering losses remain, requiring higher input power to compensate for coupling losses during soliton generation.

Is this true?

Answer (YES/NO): NO